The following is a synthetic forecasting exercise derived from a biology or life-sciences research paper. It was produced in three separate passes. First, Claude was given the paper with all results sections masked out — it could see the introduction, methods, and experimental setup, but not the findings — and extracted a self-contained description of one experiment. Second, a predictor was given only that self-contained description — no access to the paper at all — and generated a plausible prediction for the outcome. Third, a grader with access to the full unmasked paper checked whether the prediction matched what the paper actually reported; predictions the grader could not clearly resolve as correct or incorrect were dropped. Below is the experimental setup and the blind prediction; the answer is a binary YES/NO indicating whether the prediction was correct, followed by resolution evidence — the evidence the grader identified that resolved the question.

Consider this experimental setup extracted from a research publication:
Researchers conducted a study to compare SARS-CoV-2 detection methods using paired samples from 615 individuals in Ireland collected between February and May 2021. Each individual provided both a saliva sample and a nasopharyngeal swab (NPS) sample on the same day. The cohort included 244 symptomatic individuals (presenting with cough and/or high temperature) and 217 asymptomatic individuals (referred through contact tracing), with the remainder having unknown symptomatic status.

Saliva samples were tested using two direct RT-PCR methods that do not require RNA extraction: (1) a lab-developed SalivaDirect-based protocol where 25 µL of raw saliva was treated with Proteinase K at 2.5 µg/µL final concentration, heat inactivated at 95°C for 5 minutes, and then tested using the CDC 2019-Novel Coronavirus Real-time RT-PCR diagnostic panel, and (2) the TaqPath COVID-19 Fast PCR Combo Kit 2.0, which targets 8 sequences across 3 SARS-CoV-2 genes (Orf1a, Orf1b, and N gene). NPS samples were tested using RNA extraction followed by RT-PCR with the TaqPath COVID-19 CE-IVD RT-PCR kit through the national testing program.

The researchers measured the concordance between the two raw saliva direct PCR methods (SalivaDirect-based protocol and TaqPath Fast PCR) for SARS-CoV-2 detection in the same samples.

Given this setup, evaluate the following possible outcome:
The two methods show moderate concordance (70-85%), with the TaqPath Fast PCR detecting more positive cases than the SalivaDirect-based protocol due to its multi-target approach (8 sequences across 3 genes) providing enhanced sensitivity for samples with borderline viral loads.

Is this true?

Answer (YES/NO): NO